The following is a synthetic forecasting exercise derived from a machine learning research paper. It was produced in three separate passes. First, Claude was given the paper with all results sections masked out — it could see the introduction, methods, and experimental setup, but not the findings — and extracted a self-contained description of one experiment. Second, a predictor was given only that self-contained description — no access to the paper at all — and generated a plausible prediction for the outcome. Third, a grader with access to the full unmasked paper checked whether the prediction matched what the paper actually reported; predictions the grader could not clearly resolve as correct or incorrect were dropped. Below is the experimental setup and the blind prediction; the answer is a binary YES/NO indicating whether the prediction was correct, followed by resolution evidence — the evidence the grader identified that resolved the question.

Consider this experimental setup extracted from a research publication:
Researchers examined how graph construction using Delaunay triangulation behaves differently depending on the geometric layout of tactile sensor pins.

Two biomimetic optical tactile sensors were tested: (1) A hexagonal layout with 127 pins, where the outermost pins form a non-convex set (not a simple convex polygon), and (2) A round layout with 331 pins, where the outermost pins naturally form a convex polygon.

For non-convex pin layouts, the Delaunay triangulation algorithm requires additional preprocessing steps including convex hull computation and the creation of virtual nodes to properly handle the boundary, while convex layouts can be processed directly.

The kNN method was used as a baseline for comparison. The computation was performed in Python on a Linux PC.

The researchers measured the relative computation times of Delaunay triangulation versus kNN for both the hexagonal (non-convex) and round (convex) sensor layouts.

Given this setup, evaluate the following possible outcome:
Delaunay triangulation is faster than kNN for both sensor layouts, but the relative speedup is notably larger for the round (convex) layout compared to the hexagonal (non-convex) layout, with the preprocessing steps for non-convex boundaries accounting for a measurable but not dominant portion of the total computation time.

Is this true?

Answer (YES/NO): NO